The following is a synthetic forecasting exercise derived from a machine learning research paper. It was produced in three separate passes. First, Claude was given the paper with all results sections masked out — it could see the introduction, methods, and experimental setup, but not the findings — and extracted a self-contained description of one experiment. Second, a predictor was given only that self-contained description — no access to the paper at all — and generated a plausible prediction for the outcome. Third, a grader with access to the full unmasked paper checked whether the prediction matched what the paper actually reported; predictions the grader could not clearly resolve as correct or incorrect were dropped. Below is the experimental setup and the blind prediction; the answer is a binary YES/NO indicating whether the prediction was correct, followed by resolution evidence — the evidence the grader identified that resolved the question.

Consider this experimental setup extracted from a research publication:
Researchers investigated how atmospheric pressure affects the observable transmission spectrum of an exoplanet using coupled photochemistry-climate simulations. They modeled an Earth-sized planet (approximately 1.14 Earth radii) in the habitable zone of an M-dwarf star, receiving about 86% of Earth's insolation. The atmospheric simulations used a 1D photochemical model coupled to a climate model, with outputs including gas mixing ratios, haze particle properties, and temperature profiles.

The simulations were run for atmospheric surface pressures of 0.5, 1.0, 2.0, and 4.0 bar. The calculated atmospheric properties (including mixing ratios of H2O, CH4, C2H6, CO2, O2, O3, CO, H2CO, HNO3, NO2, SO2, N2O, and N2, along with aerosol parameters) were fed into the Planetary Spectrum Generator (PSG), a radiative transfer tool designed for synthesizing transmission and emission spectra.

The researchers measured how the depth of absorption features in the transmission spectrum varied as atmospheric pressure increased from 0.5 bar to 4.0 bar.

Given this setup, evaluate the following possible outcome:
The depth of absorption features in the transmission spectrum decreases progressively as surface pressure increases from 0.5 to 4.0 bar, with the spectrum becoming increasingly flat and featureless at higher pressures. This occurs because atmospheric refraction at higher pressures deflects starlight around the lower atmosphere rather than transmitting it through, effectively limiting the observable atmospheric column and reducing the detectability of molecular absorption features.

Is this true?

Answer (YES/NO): NO